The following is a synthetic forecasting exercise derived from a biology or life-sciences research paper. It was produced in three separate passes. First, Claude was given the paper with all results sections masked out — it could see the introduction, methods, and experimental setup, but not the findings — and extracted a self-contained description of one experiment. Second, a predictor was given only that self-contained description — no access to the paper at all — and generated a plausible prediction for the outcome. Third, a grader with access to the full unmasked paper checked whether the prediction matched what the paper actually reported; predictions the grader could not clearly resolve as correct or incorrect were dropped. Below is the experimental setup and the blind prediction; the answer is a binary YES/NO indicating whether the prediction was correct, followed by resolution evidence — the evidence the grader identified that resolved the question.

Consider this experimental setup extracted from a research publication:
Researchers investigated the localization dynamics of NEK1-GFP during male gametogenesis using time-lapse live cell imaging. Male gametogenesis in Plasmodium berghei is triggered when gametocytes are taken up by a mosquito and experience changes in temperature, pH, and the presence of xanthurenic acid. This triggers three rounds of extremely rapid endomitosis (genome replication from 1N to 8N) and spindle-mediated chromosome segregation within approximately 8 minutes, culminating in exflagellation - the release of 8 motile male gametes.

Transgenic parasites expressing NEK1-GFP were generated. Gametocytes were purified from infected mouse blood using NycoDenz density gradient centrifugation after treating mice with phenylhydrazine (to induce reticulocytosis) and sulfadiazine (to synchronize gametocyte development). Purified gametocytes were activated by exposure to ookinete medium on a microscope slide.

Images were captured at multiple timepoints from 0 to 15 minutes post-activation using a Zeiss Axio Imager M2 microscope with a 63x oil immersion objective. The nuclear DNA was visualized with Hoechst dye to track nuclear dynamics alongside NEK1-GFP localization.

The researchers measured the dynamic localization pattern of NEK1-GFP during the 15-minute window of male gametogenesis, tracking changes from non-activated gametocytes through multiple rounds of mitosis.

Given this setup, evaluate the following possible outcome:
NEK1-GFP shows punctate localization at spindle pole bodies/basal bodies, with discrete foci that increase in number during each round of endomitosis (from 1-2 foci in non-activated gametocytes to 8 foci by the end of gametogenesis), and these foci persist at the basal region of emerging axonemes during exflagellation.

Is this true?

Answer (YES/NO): NO